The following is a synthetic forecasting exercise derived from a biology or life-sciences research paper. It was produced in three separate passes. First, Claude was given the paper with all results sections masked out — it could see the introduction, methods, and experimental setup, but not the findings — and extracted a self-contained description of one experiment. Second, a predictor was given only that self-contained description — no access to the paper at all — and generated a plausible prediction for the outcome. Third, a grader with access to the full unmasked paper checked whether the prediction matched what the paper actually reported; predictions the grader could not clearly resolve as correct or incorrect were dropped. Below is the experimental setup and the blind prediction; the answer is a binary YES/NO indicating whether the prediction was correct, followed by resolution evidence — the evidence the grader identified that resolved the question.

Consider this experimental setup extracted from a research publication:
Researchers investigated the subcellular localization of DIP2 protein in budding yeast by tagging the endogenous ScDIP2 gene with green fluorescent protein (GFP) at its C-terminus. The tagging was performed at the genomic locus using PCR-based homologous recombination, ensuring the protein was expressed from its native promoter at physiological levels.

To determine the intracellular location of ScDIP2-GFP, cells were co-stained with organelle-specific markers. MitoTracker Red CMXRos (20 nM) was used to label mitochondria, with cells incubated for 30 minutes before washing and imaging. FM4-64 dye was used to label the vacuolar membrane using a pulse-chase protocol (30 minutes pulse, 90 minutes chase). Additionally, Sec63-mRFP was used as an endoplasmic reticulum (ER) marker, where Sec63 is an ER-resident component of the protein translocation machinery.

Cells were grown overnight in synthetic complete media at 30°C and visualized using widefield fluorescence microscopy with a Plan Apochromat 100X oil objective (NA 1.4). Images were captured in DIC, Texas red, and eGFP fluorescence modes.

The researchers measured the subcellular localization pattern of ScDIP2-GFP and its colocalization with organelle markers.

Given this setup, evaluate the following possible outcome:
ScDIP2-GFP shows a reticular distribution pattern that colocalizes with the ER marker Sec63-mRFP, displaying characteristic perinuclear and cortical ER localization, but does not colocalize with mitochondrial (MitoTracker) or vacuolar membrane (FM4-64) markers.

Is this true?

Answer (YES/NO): NO